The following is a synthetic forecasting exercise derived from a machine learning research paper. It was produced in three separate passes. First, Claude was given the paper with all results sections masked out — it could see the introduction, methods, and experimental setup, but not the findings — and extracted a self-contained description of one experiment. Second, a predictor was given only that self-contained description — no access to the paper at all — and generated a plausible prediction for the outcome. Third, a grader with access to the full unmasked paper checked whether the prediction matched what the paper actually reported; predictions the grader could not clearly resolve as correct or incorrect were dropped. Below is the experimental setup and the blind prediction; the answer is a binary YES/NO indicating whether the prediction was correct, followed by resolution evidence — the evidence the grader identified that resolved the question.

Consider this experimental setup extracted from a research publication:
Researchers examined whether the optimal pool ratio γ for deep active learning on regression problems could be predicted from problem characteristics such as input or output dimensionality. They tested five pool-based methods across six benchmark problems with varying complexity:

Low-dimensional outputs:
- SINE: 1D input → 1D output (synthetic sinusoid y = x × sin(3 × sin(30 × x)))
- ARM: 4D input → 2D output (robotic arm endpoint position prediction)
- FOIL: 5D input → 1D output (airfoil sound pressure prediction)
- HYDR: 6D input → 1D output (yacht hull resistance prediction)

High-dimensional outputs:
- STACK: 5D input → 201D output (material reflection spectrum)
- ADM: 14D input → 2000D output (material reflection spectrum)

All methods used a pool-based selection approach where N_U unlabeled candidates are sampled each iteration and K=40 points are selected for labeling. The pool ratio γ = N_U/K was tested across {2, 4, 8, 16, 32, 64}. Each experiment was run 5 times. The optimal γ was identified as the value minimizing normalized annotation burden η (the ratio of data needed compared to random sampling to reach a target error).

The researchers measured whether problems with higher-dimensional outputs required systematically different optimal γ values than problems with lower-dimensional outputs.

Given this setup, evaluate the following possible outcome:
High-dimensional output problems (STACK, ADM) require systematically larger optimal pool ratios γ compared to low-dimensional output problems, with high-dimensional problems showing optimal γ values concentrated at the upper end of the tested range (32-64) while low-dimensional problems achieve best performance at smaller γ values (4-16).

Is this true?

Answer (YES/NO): NO